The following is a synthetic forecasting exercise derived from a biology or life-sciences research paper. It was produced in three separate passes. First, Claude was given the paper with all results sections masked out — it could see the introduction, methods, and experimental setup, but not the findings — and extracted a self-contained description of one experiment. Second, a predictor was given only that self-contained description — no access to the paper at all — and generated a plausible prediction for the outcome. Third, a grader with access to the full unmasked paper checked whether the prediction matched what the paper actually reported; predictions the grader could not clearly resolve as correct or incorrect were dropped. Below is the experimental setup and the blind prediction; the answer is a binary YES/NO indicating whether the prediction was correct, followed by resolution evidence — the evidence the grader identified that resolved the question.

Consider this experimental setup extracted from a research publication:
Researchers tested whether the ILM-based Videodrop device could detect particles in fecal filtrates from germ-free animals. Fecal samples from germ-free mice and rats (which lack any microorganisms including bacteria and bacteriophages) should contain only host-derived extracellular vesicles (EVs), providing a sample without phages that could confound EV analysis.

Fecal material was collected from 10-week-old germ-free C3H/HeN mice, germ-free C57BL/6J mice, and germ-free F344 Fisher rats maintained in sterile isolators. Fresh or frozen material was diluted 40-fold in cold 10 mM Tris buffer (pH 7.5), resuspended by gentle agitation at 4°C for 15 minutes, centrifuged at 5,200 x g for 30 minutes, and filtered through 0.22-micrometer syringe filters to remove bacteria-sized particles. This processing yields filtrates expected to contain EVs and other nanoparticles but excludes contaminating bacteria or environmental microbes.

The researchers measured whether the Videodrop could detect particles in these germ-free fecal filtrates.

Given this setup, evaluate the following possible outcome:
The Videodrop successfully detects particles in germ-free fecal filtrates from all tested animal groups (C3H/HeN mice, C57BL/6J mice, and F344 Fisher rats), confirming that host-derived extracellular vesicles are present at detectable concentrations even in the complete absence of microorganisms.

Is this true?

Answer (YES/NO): YES